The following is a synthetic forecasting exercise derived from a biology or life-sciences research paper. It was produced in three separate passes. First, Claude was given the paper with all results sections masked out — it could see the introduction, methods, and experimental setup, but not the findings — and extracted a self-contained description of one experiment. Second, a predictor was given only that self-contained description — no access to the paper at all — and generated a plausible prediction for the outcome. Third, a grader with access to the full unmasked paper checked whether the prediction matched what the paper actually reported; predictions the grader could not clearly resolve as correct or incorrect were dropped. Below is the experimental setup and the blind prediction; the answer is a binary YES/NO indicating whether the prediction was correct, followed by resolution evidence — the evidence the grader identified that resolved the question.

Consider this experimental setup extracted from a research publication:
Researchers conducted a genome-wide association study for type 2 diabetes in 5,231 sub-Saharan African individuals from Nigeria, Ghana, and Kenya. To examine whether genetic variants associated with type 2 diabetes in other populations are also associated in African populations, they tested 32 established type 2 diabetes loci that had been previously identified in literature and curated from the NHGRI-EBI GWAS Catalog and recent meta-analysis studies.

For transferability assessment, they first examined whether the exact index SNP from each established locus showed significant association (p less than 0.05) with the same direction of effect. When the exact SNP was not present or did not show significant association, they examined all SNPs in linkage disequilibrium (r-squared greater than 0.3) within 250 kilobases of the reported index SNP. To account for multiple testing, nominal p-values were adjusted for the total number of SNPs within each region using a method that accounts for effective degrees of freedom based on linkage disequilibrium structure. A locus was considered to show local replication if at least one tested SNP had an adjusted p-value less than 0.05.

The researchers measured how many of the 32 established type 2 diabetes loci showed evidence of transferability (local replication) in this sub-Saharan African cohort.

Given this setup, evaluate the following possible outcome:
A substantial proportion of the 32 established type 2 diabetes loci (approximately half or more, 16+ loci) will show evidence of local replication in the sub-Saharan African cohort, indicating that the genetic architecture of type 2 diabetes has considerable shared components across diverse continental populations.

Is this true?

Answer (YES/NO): YES